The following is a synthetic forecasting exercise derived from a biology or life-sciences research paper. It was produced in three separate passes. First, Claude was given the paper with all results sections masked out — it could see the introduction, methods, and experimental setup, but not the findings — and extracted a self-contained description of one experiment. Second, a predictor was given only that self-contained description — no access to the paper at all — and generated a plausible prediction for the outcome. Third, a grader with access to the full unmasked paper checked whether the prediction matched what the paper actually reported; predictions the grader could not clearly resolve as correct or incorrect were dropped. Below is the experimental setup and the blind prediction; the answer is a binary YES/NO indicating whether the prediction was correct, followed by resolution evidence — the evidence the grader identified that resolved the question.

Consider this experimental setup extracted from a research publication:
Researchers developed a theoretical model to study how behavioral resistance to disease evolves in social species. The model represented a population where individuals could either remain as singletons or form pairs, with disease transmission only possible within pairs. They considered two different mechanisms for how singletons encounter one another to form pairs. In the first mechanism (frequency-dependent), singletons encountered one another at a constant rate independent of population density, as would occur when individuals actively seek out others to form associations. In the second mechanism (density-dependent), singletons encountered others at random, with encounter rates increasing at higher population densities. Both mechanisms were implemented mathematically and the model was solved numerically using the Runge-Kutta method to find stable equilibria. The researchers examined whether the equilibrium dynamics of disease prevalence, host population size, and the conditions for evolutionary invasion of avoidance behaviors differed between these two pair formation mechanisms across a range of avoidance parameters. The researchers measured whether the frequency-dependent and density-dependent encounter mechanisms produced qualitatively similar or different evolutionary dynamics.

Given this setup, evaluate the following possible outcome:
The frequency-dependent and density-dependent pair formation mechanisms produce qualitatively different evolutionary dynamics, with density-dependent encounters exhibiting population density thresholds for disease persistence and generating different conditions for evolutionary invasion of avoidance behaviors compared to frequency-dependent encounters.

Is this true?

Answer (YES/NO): NO